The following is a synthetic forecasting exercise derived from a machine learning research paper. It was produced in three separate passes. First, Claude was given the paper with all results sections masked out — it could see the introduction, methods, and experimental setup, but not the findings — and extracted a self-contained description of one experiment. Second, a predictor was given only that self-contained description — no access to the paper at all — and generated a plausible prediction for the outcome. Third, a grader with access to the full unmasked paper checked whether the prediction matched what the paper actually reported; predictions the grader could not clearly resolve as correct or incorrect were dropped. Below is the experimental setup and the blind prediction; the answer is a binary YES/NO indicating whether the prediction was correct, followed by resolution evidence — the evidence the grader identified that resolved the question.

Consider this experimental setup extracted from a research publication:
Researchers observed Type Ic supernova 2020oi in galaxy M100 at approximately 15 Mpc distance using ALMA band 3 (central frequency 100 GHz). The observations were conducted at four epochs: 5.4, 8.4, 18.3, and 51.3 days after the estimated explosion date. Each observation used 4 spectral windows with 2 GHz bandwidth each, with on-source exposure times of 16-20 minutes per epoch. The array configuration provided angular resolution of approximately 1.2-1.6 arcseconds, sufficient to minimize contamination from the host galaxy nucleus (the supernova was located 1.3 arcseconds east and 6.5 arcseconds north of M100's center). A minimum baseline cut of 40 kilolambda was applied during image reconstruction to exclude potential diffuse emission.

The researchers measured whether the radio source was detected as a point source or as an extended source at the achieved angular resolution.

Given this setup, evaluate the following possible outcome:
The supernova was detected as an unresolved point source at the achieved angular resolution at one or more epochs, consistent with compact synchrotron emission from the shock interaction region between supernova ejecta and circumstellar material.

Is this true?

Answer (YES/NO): YES